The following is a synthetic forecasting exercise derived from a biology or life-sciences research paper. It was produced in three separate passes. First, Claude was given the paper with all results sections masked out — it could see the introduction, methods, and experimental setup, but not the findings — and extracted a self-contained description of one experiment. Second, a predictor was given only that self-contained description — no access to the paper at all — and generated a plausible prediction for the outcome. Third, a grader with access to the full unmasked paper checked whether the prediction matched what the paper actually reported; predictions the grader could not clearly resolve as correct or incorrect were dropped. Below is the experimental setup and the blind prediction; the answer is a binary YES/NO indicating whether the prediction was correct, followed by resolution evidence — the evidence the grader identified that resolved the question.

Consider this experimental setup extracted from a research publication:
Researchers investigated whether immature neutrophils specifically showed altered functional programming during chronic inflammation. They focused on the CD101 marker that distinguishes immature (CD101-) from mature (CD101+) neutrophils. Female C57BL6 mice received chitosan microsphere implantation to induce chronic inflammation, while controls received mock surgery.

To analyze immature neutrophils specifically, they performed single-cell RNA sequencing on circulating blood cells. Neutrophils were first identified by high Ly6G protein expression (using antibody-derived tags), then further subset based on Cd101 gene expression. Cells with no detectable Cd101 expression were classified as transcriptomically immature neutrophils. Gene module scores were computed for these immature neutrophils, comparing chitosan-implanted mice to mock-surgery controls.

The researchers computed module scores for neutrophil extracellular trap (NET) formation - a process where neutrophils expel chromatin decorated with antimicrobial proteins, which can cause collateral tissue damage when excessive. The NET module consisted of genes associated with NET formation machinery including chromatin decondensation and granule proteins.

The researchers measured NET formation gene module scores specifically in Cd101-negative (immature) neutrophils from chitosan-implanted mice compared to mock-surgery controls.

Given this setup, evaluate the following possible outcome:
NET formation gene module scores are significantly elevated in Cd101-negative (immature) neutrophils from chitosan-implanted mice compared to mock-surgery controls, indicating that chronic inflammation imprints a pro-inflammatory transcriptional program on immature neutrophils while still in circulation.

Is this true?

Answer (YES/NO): YES